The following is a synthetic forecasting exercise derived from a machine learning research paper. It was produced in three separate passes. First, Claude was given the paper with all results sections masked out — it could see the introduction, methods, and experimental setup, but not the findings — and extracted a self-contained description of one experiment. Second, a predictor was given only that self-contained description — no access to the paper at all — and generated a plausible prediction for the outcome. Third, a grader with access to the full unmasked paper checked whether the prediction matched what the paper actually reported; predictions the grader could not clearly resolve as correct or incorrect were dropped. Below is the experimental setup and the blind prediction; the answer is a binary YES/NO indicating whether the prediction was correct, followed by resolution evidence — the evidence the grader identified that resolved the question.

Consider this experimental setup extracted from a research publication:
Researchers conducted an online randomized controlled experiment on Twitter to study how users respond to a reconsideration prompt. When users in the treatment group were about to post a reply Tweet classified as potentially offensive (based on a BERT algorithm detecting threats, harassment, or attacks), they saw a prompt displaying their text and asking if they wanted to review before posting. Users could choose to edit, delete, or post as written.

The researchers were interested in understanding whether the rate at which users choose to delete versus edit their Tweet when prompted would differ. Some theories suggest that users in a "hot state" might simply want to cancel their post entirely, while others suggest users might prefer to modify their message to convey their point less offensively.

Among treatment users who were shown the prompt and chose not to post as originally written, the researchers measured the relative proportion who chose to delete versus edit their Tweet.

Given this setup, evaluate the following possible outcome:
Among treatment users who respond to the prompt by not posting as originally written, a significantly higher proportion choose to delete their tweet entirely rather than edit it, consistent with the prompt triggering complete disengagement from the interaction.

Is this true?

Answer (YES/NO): NO